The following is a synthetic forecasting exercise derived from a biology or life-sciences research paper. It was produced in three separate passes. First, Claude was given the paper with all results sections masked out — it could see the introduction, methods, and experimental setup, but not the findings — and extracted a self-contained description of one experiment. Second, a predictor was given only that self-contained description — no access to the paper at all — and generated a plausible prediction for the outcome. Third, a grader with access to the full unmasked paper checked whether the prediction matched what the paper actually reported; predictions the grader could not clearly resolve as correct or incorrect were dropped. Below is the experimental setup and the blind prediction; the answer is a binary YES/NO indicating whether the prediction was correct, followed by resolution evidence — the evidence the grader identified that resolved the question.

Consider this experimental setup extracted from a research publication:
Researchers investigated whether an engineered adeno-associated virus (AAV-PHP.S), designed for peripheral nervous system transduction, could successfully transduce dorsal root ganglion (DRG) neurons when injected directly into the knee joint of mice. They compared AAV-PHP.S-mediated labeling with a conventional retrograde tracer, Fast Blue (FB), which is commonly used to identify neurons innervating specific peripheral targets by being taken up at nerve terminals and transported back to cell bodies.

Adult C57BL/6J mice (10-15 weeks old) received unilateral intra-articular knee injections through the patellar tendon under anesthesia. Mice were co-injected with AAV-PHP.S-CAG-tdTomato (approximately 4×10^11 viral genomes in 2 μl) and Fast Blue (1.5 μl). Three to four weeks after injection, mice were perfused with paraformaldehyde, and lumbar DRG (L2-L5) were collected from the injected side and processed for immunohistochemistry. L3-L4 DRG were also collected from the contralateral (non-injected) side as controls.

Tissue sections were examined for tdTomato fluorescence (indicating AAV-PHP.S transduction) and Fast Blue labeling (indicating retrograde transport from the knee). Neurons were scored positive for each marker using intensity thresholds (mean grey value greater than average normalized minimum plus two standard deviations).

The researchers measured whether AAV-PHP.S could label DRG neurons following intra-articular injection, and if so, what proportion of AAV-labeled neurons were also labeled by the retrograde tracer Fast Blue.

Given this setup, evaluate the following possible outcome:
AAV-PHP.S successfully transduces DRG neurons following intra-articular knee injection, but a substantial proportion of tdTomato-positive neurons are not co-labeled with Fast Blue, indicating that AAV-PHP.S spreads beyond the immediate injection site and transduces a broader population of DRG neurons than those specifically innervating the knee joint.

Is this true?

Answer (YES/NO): NO